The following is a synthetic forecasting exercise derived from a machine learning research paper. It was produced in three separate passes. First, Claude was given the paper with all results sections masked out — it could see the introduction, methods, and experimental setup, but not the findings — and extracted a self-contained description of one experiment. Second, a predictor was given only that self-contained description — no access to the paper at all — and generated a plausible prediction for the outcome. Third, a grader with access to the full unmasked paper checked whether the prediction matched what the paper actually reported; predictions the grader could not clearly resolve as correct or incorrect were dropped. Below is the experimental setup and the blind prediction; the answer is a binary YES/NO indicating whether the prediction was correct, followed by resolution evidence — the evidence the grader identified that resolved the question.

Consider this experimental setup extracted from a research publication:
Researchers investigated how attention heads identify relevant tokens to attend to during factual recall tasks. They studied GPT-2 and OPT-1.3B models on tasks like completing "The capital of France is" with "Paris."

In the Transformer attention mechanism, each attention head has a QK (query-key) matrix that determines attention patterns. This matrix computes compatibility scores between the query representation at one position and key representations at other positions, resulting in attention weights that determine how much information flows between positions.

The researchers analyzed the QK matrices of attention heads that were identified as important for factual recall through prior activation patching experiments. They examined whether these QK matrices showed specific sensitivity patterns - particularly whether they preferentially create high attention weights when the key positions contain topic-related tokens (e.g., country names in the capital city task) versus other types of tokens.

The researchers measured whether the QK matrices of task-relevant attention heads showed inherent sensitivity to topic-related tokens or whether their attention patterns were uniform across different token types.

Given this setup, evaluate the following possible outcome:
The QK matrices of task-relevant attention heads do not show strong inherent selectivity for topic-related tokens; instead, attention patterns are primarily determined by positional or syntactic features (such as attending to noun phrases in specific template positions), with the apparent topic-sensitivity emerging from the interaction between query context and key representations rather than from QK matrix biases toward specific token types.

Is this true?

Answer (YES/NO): NO